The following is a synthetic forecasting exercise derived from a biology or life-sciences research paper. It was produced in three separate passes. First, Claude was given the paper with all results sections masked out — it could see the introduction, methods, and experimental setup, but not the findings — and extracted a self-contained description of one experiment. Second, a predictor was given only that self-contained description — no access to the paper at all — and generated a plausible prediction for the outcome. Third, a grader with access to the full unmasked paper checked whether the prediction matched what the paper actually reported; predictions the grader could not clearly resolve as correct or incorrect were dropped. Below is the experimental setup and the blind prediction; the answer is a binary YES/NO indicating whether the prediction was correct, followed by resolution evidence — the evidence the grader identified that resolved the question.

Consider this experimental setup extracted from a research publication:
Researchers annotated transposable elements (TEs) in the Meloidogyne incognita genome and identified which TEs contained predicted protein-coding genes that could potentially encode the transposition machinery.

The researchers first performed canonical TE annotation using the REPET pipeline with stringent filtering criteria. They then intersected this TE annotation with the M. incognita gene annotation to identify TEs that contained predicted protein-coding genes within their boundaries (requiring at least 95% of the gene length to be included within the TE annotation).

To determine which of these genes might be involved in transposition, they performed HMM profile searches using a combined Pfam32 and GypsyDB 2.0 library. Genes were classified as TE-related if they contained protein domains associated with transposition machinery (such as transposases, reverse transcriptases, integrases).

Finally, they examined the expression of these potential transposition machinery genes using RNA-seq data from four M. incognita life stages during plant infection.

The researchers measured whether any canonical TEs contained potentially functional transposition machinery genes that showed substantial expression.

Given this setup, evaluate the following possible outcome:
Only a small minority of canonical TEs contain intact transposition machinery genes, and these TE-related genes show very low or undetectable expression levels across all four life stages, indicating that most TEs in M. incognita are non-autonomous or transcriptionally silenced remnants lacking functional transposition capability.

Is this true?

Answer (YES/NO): NO